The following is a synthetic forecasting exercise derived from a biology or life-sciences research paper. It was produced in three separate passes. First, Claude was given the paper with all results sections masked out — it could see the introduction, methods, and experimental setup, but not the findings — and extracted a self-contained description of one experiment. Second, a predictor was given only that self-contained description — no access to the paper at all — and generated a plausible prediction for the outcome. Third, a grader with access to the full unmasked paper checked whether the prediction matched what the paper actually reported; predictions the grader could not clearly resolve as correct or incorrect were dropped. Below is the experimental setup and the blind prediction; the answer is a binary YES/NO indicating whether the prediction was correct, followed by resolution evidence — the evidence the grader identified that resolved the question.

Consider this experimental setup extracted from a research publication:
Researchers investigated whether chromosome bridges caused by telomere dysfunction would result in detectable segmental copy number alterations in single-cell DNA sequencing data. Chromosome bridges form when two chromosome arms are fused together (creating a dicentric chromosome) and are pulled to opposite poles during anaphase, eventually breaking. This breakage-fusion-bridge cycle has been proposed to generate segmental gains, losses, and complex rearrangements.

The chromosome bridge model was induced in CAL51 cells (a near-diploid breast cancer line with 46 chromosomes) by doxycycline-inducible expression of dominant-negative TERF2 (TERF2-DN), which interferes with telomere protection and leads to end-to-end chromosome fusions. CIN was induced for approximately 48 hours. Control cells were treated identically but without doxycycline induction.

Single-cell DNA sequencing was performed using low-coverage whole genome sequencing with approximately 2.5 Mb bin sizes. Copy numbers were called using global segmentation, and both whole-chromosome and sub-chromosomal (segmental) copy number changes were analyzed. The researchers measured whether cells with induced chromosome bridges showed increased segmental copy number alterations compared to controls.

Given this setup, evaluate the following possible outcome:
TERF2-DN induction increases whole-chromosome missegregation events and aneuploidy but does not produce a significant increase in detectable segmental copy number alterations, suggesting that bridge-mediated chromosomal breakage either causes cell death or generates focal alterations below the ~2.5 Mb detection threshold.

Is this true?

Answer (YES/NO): NO